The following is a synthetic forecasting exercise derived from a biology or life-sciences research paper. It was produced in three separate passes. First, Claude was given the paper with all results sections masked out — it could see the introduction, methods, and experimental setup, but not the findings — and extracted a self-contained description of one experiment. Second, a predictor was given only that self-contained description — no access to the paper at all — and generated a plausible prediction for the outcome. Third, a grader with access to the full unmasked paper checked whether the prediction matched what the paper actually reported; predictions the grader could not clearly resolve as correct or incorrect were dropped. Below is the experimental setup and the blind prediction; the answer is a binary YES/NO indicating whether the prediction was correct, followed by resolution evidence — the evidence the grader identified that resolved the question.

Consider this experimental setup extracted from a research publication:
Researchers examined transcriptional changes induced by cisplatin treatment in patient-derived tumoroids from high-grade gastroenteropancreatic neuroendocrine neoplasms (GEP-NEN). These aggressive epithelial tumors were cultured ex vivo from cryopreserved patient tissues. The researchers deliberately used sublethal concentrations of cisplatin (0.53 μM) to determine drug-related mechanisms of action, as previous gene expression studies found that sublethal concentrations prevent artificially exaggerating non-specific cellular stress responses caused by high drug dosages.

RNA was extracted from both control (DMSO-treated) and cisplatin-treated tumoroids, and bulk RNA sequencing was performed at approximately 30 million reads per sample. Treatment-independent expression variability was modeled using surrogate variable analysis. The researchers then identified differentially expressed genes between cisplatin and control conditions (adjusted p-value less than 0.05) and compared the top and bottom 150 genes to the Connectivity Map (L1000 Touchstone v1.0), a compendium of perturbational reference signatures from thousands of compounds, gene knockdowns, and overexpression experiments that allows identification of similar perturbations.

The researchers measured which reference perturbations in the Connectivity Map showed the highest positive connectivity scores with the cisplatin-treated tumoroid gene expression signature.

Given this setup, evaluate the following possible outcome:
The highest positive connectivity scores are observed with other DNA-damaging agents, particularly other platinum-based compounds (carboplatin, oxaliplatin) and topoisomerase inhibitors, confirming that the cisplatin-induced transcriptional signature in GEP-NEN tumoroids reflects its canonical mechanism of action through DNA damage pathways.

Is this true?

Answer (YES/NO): NO